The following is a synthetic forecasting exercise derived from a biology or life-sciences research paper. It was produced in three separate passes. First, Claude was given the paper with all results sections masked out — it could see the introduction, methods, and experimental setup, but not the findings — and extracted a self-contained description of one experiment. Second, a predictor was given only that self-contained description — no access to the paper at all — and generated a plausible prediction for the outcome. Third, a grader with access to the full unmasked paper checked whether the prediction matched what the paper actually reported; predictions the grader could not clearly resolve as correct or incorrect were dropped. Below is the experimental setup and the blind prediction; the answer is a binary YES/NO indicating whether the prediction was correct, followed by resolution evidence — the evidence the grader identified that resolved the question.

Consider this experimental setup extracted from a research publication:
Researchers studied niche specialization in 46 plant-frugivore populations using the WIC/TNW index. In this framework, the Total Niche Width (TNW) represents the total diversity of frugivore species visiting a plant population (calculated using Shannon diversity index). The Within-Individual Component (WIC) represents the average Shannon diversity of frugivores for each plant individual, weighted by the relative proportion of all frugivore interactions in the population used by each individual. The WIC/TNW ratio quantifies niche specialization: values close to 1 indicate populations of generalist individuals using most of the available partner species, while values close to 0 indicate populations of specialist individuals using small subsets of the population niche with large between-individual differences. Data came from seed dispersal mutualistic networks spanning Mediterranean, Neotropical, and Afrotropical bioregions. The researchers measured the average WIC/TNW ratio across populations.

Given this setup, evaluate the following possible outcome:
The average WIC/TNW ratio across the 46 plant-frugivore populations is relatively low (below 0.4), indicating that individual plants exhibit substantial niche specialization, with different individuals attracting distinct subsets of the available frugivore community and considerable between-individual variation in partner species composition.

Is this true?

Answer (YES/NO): NO